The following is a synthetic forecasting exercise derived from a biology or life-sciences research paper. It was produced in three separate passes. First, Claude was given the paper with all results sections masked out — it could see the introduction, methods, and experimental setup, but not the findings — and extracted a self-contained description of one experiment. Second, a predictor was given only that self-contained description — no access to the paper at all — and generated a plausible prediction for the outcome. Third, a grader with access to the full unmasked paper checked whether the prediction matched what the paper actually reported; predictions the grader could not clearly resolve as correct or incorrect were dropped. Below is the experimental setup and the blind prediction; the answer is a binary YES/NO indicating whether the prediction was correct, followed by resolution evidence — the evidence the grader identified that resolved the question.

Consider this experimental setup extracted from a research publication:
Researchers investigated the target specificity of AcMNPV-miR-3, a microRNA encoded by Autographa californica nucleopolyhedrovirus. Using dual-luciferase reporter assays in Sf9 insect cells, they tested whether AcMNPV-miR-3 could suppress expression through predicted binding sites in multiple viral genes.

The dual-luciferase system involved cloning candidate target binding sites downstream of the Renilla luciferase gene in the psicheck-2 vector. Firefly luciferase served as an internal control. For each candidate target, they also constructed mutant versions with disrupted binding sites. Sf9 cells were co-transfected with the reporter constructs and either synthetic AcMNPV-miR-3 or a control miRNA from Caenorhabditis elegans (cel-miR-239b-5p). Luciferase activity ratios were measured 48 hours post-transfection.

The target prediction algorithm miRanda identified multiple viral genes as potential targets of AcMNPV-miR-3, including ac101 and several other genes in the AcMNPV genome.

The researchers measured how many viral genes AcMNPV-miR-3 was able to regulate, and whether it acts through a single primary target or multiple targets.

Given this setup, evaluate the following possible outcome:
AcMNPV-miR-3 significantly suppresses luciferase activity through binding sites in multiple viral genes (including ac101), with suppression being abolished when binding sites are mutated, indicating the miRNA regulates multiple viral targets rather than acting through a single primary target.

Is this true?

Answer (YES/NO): NO